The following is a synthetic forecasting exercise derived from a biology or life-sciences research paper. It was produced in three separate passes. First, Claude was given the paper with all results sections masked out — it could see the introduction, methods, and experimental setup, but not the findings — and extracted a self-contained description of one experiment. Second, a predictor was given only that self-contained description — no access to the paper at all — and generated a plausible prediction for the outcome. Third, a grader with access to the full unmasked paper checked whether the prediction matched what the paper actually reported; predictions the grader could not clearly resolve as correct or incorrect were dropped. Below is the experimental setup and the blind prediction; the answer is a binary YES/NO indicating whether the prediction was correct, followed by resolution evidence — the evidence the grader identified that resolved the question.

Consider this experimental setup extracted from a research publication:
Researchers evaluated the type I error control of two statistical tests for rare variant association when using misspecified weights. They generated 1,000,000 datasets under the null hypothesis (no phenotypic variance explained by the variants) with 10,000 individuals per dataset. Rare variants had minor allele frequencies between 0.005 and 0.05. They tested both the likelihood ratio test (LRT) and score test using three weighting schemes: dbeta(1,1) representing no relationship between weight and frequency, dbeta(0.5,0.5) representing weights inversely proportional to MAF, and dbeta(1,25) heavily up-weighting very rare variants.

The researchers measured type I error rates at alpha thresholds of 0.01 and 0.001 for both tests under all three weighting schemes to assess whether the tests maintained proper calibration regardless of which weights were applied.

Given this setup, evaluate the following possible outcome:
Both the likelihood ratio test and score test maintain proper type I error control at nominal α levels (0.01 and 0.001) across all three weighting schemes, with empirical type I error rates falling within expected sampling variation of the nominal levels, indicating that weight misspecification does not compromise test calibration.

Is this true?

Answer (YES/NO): NO